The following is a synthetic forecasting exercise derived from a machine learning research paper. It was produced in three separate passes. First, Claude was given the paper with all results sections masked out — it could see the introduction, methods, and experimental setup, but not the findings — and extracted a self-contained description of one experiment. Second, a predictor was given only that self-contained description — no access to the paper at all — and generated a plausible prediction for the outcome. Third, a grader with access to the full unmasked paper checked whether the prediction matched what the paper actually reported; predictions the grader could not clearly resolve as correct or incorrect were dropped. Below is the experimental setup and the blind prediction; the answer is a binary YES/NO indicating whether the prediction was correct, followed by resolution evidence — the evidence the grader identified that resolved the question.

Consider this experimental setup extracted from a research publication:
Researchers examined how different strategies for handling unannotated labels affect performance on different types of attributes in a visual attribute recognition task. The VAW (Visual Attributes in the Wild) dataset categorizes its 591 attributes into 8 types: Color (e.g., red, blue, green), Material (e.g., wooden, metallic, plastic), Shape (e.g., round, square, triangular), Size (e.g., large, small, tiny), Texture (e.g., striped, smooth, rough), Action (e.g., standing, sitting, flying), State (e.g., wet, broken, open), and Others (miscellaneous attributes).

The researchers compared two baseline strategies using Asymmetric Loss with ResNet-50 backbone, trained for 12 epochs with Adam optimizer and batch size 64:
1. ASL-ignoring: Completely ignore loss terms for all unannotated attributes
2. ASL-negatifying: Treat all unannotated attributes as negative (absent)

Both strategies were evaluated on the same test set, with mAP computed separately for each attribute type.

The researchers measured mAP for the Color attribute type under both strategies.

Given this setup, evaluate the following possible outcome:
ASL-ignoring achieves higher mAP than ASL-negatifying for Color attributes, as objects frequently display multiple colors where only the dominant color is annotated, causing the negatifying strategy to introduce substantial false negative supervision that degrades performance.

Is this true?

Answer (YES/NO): NO